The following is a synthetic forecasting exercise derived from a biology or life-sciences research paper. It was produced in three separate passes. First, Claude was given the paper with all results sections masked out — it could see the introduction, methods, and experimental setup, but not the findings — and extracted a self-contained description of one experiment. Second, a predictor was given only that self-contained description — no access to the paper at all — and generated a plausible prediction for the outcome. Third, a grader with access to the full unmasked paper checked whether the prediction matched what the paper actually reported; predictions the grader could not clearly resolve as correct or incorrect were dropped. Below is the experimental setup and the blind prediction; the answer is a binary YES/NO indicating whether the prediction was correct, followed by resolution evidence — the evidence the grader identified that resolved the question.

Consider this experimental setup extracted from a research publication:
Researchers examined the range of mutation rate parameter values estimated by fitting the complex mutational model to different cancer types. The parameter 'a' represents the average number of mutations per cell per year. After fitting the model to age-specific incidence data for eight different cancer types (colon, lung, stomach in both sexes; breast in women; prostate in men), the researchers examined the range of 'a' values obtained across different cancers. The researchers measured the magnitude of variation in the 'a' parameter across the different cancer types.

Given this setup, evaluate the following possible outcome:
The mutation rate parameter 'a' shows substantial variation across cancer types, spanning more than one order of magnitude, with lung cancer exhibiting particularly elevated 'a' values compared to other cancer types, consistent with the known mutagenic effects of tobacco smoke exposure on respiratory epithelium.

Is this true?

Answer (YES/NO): NO